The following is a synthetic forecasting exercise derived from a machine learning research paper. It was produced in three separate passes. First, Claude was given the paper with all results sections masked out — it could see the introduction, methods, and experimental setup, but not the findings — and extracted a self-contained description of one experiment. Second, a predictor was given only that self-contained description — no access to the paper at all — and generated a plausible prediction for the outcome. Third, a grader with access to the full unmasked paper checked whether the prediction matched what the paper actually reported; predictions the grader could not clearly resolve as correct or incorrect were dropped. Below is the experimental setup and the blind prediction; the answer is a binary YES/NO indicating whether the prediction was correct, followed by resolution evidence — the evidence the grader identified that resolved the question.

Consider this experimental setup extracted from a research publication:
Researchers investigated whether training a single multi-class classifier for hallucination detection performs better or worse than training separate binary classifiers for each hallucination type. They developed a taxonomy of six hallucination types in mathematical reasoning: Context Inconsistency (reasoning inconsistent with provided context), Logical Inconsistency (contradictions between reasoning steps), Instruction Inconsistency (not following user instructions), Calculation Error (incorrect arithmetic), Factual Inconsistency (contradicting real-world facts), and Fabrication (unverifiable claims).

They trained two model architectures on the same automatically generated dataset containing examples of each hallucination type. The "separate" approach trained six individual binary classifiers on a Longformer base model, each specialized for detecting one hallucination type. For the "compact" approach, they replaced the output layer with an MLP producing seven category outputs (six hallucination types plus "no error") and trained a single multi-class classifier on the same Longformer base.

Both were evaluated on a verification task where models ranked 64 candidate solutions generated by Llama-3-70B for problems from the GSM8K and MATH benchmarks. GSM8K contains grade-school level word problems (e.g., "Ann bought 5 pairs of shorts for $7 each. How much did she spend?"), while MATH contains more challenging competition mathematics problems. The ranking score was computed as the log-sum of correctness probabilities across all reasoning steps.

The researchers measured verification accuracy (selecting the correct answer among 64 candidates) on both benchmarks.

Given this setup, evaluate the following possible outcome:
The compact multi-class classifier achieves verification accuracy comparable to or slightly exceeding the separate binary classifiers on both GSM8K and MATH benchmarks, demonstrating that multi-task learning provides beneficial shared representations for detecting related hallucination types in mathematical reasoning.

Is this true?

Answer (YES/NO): NO